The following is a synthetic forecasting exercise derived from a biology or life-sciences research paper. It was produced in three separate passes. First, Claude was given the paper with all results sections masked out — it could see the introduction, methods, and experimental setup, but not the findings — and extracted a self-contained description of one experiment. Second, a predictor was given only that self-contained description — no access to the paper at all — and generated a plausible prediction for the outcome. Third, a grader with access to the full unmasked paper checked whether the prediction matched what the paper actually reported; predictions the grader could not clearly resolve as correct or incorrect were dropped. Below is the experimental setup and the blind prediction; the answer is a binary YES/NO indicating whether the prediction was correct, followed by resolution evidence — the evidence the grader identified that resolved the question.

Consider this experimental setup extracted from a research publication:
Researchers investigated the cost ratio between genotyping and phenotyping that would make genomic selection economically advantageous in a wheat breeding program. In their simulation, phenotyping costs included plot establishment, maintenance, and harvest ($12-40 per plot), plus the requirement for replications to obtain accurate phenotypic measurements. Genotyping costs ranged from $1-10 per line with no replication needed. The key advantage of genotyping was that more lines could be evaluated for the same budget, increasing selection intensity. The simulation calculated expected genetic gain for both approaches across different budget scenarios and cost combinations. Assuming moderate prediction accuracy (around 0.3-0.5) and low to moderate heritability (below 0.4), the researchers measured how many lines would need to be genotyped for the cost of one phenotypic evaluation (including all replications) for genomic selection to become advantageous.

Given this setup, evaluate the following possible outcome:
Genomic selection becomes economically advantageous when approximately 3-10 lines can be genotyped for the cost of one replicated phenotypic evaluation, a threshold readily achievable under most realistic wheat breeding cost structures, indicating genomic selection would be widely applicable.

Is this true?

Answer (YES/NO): YES